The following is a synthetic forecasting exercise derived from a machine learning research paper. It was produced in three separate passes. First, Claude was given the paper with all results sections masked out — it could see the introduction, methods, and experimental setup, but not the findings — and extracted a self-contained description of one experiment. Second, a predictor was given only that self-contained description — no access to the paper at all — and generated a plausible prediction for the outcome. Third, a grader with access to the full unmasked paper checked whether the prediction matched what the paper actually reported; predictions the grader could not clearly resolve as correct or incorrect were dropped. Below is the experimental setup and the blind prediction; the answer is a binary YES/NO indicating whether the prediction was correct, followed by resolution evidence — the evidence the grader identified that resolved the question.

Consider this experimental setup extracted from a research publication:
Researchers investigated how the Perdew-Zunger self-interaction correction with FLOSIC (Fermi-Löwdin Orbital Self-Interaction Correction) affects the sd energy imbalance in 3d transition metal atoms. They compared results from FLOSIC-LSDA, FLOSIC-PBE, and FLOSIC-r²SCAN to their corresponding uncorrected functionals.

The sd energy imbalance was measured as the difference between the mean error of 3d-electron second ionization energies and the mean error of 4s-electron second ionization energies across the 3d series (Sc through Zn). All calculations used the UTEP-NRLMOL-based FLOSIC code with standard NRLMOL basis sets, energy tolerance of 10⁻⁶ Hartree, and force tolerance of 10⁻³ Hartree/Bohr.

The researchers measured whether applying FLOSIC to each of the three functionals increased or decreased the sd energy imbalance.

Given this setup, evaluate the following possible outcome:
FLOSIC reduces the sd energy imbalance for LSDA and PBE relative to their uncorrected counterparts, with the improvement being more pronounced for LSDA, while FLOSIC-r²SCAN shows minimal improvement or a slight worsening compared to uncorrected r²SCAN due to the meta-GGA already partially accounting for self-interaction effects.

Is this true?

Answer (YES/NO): NO